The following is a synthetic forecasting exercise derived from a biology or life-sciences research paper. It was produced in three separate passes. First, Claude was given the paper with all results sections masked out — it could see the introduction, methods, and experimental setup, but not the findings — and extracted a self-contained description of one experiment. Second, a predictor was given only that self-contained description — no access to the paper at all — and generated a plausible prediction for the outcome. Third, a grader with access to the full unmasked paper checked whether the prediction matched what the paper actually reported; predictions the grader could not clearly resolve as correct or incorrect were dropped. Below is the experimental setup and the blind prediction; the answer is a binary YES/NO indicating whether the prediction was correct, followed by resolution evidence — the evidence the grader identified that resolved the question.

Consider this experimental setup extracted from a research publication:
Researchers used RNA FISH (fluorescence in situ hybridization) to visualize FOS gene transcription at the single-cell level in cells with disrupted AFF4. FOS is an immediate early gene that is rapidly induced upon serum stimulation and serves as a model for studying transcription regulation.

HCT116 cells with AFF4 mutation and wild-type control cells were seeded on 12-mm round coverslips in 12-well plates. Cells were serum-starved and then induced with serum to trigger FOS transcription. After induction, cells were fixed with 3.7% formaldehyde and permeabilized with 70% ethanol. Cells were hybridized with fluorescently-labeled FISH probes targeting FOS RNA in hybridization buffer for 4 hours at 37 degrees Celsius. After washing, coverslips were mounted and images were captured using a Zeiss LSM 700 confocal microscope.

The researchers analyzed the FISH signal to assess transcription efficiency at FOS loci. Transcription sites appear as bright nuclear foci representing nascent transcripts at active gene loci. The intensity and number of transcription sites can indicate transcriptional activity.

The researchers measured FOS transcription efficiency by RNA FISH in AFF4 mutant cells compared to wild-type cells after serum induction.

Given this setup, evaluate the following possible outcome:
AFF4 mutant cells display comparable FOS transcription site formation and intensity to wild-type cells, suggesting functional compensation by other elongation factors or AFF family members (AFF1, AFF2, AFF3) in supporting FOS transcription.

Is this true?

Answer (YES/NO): NO